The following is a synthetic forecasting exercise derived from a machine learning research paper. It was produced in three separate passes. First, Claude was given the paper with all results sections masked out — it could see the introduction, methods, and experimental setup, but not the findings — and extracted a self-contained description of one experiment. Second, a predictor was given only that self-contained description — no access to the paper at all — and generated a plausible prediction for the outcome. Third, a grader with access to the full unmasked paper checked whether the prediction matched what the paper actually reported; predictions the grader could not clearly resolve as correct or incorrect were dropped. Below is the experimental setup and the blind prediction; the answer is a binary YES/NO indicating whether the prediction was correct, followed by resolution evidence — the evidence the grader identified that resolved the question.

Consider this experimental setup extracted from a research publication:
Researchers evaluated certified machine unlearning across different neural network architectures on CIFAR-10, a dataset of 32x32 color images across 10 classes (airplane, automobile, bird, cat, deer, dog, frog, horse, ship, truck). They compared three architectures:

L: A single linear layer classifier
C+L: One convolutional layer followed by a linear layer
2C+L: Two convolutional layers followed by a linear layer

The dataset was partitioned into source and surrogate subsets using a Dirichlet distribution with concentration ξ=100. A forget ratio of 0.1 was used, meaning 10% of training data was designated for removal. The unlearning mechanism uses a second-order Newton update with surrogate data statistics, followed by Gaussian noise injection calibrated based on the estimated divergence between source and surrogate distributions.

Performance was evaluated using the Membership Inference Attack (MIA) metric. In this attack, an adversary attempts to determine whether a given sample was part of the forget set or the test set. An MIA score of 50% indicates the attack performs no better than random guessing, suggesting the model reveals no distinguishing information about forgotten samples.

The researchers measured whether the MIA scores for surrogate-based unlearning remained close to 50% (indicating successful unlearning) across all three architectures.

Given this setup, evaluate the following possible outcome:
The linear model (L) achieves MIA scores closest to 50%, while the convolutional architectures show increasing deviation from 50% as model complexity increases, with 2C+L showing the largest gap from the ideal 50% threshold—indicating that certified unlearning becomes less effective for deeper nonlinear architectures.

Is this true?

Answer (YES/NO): NO